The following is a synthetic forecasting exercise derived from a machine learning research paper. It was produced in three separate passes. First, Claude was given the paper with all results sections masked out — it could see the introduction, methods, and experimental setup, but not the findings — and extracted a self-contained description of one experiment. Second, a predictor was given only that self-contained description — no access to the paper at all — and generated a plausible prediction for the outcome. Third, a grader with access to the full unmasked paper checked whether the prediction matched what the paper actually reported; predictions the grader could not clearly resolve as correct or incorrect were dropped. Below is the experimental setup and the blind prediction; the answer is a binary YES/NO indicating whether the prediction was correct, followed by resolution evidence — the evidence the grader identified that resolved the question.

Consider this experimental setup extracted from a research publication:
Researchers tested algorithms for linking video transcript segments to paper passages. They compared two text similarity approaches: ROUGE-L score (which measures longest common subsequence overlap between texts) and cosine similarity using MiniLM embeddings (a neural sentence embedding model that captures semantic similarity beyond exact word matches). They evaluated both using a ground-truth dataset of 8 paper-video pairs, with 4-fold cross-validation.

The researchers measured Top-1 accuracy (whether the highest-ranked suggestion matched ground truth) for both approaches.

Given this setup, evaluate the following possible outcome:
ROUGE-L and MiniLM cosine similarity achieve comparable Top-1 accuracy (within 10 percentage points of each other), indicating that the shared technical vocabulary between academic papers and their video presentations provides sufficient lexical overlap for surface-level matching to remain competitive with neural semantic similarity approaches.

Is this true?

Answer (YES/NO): YES